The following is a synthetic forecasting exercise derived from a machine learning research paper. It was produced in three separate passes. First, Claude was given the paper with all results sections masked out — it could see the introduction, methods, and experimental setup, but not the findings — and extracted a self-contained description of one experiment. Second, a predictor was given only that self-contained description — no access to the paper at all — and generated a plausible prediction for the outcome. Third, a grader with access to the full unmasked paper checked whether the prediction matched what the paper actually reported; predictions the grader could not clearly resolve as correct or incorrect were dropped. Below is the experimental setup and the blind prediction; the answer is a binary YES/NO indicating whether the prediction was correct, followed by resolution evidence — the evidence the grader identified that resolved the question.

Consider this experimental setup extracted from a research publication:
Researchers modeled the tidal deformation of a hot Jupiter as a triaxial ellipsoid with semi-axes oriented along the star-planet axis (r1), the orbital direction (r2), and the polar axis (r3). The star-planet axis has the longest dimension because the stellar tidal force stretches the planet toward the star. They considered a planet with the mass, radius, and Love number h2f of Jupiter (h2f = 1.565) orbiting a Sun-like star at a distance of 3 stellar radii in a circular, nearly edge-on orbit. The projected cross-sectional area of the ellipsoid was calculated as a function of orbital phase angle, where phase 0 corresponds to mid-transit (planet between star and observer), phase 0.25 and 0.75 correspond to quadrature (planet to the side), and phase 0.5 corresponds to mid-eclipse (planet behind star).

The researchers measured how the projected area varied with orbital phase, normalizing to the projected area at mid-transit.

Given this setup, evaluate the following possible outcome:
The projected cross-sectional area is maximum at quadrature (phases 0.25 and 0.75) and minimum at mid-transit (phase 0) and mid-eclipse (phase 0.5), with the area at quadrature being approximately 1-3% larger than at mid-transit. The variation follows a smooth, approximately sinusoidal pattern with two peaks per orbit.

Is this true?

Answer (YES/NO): NO